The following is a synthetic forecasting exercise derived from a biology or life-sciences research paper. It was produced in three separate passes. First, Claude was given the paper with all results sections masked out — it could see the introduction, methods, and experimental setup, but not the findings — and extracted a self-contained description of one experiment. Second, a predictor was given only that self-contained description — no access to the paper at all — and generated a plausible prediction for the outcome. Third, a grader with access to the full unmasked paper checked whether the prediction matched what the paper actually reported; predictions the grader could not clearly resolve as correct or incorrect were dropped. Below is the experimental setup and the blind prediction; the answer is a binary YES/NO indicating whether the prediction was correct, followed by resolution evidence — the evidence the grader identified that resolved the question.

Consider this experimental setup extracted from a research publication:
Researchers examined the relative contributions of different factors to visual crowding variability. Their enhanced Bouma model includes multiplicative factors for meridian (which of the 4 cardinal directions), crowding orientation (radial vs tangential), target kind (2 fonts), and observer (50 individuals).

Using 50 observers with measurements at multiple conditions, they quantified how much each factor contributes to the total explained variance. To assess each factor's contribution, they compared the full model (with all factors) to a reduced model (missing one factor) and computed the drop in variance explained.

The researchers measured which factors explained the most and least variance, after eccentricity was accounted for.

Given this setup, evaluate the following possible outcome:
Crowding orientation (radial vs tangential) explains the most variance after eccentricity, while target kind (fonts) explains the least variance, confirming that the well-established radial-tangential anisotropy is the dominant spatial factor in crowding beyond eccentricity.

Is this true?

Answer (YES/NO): NO